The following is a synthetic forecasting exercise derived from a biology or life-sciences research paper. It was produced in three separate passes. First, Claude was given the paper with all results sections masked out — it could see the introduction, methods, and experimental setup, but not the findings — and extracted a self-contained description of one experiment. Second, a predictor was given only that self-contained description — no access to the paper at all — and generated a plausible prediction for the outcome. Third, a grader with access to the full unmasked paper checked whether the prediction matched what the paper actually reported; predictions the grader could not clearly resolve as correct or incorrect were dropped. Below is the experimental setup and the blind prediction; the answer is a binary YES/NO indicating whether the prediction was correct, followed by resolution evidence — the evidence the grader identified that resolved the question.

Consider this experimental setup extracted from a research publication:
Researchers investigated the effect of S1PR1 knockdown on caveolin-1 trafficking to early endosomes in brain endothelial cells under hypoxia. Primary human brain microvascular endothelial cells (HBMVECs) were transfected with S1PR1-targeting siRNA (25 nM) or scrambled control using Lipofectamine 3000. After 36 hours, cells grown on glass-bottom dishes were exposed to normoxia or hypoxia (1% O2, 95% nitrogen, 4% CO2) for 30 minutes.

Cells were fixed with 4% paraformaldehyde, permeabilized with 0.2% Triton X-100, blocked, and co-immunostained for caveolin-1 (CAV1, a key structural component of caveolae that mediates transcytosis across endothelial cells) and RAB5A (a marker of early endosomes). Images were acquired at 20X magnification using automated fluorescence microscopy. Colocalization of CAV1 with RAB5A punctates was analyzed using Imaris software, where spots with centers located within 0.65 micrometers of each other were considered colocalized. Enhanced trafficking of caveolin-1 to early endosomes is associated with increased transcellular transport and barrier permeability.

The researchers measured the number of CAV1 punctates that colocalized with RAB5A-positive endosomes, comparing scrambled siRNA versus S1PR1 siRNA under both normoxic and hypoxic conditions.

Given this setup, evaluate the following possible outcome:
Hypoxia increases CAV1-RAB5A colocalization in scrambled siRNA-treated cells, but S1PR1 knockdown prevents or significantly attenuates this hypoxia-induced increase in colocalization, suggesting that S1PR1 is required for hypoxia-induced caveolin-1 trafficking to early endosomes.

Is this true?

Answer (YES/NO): NO